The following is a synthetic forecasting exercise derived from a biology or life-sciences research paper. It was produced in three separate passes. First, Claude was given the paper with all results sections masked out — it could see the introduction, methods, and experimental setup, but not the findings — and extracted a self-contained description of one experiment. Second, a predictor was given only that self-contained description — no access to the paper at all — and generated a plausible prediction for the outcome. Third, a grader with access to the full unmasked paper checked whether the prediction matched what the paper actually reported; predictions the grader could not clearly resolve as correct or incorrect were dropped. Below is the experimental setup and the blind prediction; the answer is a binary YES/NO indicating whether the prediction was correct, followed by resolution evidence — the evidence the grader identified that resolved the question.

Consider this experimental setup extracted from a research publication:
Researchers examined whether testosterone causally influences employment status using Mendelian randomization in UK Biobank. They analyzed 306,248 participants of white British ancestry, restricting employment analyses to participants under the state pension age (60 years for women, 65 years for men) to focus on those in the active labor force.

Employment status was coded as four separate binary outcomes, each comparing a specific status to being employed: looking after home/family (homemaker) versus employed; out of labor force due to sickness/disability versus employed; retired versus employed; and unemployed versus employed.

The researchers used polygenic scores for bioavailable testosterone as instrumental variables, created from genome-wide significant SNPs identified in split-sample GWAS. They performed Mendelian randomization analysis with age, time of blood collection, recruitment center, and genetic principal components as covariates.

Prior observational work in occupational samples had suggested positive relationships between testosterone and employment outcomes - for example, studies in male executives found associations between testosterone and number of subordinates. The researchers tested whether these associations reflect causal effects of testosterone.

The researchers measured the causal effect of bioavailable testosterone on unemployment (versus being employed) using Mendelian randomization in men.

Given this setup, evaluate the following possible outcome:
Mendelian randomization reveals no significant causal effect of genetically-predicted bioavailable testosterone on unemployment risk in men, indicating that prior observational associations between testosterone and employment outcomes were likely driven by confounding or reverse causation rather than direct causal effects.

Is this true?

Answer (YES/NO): YES